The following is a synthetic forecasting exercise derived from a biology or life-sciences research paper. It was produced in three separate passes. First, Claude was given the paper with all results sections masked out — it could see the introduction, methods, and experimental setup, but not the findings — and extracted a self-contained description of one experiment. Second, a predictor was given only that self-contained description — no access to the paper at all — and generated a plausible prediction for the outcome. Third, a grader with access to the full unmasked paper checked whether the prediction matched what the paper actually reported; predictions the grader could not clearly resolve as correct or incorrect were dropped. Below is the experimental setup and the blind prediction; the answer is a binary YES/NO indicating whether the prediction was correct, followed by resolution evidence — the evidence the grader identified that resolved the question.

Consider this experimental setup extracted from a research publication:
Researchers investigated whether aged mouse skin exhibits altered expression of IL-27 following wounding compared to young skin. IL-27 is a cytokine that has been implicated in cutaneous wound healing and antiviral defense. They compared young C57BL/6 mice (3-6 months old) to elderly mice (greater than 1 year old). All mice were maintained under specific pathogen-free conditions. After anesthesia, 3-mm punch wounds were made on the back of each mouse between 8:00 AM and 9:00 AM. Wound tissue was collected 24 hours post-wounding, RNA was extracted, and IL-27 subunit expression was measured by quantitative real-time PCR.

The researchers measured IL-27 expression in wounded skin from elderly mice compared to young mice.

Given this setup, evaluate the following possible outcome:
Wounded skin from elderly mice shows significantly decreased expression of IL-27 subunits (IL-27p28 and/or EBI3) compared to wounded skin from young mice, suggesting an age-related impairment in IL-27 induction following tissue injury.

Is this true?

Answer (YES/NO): YES